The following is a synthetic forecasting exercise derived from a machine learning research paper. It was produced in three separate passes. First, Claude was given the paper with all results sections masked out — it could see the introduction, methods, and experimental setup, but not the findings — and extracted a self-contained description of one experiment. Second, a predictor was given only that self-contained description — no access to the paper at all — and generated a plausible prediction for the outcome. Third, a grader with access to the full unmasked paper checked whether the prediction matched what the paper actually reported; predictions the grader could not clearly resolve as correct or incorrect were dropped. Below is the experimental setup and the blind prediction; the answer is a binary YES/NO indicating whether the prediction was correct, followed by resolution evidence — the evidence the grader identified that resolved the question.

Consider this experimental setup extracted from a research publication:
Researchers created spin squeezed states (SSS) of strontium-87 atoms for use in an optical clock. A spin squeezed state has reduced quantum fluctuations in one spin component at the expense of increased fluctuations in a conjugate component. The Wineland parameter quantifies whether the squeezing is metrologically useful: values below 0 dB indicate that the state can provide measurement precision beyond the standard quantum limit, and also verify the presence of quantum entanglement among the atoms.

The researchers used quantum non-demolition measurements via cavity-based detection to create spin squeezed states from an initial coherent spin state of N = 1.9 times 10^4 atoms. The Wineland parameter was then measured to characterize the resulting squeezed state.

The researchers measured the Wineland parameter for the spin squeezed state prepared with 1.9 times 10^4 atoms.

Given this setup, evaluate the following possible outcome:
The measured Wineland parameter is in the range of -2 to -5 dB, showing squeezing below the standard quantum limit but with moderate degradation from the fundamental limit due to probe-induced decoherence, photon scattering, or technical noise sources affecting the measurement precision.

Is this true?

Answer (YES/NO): NO